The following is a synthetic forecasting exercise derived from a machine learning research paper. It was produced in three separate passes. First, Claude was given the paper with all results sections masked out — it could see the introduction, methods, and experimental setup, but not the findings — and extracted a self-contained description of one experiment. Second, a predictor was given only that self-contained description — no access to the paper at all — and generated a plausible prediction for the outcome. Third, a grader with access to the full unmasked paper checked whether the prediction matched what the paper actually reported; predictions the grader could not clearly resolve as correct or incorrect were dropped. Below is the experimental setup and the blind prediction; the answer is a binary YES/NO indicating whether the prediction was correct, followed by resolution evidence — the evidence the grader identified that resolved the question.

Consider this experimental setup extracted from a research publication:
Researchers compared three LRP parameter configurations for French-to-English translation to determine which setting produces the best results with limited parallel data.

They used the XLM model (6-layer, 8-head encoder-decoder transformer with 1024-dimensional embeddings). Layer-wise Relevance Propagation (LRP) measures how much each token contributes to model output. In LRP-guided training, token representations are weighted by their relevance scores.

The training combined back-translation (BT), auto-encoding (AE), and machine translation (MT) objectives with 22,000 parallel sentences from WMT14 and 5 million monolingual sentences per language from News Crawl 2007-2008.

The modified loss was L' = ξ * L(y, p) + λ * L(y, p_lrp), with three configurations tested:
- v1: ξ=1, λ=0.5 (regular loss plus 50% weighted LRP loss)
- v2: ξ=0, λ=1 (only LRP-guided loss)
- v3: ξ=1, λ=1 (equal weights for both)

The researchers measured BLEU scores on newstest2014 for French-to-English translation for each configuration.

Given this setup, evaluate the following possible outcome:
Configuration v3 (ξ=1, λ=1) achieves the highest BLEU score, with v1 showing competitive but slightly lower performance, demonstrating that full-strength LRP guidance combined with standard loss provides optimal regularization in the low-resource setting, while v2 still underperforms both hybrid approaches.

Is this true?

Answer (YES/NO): NO